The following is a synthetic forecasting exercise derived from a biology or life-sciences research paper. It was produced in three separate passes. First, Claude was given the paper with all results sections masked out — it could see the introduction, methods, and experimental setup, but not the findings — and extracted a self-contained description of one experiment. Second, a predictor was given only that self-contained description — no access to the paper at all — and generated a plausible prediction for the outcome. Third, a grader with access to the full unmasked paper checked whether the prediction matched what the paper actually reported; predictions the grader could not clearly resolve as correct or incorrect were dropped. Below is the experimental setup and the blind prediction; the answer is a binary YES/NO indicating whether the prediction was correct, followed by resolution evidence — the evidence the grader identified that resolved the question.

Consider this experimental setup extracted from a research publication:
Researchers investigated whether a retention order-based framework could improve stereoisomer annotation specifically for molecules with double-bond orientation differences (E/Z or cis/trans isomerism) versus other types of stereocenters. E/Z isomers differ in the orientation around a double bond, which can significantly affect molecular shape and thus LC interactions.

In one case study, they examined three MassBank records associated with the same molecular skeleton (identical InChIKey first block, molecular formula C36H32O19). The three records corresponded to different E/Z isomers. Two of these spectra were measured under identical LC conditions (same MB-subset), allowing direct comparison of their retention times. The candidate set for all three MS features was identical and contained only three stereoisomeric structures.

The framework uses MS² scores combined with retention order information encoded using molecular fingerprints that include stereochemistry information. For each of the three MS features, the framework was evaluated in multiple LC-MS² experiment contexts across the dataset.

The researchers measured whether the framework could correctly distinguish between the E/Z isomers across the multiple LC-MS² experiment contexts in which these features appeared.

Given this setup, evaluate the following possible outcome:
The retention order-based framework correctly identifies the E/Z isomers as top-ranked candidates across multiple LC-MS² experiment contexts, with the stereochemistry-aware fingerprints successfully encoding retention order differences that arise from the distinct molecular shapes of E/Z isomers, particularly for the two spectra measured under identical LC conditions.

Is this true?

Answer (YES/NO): YES